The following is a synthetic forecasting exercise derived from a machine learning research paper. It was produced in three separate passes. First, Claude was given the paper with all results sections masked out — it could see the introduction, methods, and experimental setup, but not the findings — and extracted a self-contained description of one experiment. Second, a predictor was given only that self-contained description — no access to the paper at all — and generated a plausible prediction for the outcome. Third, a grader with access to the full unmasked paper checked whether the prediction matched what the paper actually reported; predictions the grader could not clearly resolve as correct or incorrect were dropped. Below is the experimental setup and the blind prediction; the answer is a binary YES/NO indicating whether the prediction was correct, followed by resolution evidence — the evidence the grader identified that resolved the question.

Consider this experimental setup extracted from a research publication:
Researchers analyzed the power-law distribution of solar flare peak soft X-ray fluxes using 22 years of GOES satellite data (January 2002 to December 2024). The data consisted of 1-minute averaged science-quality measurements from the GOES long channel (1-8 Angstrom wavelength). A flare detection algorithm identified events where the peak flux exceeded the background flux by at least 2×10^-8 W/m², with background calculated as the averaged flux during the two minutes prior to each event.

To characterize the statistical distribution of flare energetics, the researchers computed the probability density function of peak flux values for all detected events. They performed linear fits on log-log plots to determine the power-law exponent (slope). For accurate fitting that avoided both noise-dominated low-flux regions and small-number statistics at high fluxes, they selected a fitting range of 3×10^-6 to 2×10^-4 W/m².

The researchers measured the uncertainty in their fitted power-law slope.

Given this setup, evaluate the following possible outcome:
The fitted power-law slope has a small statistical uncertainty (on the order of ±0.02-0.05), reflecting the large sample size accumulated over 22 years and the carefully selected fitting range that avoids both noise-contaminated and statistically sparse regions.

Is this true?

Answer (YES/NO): NO